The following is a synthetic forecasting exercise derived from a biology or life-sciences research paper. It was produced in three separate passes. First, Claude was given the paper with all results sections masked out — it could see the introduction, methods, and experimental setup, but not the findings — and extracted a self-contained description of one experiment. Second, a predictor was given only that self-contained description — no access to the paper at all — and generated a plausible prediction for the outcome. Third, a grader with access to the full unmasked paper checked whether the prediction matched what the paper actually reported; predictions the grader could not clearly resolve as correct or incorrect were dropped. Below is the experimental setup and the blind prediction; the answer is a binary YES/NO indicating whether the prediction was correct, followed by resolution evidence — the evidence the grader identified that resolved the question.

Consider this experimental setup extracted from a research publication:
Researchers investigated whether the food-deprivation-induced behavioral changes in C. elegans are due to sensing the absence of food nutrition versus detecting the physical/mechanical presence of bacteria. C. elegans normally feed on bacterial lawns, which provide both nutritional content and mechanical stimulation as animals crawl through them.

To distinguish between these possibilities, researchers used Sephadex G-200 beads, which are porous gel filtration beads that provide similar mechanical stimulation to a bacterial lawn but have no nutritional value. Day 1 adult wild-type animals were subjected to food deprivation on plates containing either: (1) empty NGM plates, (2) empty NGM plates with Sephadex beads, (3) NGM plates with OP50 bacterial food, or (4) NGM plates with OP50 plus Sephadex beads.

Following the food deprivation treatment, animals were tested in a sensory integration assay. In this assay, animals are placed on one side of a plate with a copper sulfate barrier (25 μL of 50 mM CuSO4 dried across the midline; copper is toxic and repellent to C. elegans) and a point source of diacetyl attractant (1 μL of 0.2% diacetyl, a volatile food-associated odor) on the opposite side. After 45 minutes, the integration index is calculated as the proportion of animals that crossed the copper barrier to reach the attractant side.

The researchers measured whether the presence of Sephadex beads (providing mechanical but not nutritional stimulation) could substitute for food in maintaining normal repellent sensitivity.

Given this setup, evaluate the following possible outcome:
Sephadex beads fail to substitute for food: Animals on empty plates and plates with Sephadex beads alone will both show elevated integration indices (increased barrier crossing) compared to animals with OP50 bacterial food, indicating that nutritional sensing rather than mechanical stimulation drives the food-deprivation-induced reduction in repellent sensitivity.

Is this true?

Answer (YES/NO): YES